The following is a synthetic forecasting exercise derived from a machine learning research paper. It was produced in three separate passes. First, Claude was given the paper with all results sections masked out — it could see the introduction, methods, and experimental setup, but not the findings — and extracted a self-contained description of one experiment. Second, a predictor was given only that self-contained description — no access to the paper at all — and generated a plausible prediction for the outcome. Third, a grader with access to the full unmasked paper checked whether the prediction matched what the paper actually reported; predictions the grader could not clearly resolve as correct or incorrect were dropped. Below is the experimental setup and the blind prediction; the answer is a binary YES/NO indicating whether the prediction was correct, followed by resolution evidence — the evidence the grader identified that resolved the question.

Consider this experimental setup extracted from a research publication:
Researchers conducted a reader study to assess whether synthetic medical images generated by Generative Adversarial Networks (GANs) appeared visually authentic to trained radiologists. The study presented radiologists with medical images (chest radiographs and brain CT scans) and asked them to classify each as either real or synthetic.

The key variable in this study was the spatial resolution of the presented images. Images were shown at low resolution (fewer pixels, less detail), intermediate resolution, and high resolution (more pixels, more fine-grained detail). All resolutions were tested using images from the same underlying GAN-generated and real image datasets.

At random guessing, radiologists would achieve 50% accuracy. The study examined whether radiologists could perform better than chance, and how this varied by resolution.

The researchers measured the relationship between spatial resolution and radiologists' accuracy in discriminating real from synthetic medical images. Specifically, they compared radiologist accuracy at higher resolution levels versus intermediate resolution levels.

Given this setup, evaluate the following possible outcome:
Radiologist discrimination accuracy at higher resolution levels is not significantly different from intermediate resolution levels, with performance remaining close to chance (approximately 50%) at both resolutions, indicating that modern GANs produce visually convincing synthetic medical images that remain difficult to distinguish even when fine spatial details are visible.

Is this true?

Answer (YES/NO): NO